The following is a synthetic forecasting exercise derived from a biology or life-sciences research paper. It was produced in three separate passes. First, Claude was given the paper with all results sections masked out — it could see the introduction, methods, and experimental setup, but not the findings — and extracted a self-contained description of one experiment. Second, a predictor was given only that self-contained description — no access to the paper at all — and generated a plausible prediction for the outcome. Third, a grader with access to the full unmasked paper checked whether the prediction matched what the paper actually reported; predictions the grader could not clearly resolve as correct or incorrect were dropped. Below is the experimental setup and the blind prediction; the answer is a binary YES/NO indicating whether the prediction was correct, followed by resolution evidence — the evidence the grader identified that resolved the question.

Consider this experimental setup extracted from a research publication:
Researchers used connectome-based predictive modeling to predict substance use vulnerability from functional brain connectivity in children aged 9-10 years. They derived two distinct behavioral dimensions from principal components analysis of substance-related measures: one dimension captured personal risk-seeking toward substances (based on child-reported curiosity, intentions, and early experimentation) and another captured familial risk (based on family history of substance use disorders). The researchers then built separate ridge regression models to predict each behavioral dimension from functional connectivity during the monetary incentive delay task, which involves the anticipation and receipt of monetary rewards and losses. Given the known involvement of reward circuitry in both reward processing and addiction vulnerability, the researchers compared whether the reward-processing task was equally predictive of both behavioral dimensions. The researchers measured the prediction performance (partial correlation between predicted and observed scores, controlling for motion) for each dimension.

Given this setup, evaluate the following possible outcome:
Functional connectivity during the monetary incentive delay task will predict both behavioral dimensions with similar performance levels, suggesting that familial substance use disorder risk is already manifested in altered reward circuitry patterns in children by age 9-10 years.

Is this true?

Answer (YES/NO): NO